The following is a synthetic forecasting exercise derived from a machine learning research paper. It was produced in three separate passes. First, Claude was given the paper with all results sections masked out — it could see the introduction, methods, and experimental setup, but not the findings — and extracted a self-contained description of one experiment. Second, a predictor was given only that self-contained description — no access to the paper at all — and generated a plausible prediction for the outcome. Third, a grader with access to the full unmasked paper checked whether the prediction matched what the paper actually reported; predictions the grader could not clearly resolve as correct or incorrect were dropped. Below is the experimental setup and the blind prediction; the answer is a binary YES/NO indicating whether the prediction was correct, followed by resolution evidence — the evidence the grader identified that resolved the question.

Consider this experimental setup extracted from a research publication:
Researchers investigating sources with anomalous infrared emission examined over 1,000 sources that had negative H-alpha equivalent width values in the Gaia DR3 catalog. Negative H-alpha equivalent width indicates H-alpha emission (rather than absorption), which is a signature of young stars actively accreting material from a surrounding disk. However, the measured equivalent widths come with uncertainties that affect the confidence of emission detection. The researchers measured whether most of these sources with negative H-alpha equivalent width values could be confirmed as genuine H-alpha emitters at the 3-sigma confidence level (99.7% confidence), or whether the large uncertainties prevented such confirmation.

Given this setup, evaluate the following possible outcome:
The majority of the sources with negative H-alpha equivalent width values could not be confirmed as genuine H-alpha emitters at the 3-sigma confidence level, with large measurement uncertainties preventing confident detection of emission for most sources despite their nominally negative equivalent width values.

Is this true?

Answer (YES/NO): YES